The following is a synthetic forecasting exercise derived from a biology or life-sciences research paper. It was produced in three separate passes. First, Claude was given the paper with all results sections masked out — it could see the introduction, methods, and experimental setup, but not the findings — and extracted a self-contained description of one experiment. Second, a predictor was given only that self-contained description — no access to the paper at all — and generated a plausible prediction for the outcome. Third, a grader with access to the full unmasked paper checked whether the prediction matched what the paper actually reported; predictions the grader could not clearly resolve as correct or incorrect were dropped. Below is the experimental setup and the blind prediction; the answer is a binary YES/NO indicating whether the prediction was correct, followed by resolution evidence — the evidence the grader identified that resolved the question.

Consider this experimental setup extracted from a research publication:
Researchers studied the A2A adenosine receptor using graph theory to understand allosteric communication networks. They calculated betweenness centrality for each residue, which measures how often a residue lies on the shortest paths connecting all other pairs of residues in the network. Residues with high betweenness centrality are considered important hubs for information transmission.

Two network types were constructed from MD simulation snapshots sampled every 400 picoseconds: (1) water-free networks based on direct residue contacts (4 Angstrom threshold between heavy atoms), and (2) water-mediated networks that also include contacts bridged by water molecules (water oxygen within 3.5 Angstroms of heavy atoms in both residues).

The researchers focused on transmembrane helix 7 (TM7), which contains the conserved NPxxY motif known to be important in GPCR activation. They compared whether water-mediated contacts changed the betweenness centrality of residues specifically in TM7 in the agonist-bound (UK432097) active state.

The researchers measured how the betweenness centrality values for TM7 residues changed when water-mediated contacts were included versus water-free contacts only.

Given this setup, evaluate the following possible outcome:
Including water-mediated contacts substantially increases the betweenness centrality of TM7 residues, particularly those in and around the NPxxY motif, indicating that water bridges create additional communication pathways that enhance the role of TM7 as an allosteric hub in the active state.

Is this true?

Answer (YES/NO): YES